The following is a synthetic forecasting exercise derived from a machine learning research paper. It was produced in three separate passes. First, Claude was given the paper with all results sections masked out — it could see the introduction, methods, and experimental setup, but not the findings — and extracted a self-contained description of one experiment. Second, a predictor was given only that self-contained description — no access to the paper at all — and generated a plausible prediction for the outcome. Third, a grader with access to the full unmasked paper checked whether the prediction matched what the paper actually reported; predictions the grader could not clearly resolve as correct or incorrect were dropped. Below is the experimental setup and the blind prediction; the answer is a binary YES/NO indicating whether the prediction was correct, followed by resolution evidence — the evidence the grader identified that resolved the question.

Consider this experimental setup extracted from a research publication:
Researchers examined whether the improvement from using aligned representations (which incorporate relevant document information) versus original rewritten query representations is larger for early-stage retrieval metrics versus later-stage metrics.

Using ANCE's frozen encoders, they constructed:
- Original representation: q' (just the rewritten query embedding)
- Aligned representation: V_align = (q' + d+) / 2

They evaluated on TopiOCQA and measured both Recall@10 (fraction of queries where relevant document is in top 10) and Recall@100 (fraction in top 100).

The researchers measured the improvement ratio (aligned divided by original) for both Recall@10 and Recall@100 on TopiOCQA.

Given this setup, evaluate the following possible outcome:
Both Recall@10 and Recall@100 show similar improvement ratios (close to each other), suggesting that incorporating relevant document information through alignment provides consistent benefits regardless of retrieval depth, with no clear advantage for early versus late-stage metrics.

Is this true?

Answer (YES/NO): NO